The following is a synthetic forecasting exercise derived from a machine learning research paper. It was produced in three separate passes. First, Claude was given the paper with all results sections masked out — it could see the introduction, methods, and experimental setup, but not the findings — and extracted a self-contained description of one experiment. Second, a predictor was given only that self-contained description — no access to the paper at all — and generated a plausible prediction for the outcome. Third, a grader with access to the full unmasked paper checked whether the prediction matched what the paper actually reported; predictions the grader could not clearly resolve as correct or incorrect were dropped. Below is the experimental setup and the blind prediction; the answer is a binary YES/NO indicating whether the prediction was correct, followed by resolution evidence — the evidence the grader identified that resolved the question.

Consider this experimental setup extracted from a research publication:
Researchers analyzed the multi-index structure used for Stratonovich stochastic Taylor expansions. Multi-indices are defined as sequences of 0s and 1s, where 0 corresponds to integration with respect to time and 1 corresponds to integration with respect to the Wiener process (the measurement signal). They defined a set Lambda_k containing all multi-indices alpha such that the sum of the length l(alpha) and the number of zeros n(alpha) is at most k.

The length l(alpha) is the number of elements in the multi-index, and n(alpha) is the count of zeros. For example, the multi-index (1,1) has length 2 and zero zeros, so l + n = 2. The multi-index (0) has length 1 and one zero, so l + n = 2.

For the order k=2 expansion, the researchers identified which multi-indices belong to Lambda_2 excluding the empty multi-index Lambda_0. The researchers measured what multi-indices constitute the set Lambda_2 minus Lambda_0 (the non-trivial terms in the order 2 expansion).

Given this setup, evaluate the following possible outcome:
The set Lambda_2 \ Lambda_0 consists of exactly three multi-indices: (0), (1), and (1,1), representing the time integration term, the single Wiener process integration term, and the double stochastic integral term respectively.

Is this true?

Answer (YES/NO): YES